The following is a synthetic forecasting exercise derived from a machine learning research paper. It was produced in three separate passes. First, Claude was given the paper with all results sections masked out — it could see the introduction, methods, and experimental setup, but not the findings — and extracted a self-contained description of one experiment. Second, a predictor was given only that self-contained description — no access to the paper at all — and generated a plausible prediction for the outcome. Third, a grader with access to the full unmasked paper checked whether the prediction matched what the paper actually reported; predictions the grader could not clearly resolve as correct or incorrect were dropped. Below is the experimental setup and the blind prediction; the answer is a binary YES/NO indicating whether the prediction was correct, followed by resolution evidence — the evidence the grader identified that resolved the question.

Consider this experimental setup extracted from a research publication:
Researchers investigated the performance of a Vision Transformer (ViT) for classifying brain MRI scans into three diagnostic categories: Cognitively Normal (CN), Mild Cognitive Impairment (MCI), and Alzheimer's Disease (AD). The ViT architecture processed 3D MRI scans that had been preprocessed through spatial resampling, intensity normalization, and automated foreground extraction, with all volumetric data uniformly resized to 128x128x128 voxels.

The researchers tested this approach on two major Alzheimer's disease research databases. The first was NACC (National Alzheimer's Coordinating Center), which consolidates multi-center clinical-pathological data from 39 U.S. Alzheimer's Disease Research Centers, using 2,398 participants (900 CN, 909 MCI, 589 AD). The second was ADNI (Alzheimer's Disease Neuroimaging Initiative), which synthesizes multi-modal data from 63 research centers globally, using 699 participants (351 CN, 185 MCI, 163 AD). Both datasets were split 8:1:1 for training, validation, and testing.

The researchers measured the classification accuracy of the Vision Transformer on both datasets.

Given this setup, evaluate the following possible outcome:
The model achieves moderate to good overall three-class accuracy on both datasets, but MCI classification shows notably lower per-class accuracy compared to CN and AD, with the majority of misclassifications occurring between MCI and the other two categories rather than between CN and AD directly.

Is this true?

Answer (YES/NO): NO